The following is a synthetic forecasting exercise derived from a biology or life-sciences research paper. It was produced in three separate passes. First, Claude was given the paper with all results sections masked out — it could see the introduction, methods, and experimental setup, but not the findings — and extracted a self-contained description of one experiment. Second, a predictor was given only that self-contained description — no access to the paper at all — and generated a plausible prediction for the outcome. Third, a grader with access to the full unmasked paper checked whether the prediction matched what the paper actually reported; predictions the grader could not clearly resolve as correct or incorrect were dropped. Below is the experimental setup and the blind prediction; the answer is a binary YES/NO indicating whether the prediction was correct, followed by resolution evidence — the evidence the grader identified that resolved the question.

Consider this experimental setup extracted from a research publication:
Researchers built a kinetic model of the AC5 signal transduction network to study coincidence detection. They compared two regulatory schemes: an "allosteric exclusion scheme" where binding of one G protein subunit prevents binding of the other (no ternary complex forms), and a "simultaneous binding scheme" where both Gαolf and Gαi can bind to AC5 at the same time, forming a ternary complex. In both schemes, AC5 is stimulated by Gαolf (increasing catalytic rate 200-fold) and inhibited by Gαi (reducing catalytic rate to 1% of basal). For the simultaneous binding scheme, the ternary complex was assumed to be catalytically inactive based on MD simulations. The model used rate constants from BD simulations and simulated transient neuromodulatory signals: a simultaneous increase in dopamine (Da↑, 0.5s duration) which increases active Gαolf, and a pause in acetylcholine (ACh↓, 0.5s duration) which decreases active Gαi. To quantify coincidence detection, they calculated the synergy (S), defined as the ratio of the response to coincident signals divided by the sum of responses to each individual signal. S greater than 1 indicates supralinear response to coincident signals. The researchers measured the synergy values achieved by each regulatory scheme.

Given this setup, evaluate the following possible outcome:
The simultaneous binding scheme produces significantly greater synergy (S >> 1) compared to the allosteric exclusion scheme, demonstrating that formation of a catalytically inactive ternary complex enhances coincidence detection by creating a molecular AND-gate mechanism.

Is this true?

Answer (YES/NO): YES